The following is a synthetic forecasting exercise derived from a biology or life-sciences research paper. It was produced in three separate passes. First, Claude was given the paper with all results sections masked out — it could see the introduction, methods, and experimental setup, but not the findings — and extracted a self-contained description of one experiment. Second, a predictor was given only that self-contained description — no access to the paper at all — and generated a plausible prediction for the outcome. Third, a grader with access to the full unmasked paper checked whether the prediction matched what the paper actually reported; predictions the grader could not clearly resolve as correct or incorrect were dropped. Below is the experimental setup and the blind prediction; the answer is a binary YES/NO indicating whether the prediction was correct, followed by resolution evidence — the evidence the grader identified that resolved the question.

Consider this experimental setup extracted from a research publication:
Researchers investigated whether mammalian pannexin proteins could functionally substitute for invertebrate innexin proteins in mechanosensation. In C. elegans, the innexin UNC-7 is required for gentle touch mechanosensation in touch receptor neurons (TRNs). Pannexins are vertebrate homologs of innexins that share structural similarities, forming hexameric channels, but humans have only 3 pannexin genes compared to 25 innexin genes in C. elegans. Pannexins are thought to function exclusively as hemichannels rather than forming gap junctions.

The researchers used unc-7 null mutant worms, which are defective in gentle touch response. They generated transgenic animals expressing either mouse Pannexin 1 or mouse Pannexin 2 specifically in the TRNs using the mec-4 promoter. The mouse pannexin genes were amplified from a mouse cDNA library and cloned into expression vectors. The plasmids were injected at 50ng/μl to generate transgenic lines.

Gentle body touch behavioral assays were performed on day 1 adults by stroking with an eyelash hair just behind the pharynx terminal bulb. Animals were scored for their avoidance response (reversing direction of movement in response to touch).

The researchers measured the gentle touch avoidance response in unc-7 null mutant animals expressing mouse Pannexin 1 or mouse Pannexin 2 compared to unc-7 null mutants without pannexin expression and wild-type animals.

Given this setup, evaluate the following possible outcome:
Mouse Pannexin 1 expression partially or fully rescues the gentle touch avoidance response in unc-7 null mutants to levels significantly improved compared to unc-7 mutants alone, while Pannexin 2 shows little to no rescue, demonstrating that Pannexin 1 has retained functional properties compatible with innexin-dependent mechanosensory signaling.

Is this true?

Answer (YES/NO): YES